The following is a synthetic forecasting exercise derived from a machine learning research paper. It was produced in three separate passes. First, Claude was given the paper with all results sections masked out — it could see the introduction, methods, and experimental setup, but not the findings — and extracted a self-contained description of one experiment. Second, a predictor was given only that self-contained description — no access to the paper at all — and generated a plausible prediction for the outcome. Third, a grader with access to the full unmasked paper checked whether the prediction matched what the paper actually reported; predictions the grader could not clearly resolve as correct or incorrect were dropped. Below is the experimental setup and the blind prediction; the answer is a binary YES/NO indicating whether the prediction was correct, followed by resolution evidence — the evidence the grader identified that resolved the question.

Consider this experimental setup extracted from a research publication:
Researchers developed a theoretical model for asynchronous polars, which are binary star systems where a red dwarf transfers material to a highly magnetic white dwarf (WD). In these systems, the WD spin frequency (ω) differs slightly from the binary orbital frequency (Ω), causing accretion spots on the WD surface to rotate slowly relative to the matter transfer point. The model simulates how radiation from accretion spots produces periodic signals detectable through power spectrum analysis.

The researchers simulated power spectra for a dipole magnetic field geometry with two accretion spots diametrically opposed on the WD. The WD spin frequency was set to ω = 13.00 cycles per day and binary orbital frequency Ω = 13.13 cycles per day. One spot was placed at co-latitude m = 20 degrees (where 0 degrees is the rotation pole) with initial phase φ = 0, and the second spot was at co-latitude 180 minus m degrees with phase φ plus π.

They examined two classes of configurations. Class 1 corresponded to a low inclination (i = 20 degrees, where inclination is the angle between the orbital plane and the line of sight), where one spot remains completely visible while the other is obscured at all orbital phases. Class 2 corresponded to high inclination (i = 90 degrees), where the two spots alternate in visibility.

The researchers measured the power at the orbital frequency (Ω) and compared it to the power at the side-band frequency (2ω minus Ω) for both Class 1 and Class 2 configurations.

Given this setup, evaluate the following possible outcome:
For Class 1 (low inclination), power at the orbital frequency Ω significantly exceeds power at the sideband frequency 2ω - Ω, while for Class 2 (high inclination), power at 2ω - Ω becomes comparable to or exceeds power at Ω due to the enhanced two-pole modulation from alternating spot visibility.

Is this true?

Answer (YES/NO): NO